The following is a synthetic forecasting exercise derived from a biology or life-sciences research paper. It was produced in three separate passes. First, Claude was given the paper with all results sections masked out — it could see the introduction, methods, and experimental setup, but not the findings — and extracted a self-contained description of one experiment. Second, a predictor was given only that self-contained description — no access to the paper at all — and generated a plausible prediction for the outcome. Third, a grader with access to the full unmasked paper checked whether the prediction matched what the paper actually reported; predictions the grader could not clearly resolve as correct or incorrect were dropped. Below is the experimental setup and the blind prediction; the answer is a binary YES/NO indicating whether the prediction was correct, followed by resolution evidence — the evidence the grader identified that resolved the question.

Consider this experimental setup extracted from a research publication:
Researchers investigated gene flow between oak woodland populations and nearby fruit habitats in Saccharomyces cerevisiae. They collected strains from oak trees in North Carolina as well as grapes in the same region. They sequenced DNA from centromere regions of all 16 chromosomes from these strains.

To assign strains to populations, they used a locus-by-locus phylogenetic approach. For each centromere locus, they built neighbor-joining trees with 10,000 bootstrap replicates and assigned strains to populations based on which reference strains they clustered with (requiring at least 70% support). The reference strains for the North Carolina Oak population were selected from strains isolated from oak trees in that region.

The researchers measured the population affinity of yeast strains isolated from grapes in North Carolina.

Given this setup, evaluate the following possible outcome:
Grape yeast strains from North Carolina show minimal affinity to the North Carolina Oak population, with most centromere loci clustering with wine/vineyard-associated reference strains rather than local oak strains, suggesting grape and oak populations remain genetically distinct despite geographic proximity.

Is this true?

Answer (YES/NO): NO